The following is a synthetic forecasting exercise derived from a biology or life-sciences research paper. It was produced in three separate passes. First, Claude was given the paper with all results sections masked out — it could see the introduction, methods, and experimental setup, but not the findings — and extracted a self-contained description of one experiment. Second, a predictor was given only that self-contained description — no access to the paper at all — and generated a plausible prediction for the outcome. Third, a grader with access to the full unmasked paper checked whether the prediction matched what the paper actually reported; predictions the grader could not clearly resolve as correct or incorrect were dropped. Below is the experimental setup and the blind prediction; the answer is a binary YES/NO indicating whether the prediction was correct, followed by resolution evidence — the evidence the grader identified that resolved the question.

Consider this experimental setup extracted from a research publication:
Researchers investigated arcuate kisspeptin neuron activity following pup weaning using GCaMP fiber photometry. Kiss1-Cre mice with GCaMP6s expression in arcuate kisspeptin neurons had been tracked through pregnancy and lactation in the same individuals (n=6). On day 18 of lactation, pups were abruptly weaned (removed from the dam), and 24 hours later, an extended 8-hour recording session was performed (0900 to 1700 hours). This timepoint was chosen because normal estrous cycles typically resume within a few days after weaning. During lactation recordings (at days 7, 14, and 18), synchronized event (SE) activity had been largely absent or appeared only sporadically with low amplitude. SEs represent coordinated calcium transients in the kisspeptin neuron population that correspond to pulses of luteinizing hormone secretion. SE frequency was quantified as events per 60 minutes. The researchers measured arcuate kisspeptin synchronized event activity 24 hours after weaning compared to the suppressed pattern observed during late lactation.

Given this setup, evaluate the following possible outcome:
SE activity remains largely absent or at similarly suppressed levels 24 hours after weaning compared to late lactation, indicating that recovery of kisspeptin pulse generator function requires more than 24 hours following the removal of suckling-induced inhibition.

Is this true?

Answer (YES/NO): NO